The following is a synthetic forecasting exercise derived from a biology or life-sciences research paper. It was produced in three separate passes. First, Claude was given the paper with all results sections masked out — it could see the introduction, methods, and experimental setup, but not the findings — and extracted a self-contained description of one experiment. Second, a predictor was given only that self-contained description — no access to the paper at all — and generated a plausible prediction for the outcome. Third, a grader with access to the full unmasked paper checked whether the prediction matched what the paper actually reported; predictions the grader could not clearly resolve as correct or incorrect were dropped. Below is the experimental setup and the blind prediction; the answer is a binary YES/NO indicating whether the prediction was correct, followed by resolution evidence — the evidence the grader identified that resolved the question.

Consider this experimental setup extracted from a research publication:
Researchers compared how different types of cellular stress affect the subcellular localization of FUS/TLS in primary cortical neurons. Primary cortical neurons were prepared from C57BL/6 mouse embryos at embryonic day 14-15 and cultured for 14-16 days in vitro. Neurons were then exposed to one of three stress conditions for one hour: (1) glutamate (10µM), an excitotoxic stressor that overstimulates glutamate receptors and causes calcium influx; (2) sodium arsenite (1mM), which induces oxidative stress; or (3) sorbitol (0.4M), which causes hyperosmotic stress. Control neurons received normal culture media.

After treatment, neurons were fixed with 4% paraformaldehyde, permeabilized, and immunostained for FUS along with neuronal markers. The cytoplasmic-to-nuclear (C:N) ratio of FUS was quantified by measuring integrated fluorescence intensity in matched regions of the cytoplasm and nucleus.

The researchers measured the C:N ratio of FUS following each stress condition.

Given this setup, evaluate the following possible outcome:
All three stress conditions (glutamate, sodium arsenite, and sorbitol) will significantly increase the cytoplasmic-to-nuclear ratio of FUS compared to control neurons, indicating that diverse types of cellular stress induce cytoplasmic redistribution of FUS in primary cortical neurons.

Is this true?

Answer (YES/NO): NO